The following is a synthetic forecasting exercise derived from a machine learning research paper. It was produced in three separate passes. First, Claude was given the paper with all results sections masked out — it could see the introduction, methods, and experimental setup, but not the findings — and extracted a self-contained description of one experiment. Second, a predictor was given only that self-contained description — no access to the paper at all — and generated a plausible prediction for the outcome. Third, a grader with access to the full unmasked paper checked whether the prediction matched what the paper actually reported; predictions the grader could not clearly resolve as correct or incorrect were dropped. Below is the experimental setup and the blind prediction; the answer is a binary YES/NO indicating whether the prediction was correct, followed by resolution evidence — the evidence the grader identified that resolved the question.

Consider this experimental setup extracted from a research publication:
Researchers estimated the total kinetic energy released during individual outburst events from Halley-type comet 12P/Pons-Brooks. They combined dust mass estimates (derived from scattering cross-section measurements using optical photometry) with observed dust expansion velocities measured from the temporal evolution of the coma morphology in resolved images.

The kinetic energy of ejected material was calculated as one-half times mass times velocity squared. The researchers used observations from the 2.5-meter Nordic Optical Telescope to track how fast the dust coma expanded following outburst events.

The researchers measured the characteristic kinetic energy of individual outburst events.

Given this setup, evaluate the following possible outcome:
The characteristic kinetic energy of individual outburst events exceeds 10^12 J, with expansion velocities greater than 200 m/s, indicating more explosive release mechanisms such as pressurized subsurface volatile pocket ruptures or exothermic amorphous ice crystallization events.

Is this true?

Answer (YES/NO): YES